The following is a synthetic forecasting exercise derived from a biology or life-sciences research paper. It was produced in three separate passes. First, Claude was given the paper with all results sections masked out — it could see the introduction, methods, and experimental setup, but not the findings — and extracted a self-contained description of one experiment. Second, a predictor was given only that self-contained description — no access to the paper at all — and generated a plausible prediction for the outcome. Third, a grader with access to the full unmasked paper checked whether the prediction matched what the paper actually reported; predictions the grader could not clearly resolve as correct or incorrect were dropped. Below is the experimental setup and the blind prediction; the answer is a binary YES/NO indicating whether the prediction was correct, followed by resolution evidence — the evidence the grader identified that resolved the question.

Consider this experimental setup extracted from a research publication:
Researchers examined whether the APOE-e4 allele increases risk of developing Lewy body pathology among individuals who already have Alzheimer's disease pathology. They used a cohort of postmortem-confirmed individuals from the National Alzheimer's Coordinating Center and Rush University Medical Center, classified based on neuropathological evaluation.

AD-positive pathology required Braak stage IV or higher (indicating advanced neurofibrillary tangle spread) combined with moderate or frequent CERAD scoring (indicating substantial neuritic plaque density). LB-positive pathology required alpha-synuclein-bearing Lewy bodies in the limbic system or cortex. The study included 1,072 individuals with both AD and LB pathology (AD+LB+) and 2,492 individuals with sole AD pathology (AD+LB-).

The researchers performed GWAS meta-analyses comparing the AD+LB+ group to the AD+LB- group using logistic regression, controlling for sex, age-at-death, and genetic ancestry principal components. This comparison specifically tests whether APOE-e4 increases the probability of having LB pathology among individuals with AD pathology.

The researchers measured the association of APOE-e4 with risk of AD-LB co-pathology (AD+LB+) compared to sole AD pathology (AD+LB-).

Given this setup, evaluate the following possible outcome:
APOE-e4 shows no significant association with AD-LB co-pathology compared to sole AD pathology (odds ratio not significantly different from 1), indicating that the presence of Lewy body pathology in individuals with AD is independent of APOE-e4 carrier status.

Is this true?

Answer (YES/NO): YES